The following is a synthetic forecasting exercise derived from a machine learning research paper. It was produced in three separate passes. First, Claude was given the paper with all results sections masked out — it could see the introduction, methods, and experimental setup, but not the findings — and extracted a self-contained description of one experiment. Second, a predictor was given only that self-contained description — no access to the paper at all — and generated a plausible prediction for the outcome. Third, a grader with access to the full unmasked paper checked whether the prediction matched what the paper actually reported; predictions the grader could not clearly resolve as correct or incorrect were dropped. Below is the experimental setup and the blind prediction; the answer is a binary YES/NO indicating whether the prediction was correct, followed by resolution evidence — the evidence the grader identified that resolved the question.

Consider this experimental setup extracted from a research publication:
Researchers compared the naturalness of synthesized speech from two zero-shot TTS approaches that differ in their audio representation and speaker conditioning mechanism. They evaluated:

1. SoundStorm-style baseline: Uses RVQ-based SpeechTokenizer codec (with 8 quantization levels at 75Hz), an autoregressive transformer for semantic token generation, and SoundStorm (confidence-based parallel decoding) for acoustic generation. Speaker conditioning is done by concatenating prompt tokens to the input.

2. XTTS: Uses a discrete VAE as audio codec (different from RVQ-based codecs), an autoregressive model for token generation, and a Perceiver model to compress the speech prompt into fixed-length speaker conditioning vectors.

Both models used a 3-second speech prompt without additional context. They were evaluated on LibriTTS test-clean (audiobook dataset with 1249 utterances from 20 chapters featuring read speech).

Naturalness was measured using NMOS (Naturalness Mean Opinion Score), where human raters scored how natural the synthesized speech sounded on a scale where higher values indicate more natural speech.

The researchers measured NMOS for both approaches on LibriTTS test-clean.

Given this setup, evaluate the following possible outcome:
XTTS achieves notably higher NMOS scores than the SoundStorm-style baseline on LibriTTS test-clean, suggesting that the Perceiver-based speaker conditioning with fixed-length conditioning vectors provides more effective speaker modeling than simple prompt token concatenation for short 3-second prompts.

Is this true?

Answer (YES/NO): NO